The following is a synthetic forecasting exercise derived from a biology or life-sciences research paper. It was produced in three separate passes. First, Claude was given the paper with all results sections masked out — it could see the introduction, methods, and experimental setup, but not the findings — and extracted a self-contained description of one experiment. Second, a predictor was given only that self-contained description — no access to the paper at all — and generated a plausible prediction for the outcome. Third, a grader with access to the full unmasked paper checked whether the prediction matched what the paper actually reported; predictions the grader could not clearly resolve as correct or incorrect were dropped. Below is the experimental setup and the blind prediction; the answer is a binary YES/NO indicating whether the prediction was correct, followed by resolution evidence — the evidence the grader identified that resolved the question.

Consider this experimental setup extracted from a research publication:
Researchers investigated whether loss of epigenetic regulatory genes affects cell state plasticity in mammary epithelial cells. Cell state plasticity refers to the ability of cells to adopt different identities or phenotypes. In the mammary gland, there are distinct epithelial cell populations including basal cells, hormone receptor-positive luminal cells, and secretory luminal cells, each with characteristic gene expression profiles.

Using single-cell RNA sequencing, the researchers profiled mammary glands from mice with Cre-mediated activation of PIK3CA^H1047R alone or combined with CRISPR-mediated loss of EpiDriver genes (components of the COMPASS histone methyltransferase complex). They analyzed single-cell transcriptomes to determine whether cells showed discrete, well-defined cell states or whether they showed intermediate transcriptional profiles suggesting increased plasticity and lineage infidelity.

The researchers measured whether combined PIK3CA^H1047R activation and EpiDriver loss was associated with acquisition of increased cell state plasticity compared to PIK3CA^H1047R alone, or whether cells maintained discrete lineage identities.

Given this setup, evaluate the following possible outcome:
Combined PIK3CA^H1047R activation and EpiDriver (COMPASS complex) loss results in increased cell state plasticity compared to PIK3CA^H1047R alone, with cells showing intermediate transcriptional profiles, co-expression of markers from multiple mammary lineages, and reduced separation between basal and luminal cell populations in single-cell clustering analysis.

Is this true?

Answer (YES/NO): YES